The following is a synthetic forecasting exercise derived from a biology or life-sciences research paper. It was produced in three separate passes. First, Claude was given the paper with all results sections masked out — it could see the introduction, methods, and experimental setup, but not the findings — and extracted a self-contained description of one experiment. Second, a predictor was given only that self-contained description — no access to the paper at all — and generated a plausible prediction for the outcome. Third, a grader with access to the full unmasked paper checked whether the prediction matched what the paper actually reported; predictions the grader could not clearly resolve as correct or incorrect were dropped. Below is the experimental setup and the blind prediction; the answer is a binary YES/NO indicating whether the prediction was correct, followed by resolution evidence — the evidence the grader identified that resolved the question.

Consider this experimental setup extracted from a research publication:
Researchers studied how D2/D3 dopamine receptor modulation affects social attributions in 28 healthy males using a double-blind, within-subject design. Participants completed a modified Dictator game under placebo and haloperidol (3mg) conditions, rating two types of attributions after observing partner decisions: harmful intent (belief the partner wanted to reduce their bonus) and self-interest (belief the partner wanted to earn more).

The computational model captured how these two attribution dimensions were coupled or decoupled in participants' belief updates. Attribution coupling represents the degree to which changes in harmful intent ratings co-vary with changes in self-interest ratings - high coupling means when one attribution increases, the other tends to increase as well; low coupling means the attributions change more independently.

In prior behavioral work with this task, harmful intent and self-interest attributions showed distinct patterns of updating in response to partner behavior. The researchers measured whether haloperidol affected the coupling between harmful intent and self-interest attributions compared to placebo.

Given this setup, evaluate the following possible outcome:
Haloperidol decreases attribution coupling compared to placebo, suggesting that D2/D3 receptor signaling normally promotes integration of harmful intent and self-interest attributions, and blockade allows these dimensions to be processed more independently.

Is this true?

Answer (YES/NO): NO